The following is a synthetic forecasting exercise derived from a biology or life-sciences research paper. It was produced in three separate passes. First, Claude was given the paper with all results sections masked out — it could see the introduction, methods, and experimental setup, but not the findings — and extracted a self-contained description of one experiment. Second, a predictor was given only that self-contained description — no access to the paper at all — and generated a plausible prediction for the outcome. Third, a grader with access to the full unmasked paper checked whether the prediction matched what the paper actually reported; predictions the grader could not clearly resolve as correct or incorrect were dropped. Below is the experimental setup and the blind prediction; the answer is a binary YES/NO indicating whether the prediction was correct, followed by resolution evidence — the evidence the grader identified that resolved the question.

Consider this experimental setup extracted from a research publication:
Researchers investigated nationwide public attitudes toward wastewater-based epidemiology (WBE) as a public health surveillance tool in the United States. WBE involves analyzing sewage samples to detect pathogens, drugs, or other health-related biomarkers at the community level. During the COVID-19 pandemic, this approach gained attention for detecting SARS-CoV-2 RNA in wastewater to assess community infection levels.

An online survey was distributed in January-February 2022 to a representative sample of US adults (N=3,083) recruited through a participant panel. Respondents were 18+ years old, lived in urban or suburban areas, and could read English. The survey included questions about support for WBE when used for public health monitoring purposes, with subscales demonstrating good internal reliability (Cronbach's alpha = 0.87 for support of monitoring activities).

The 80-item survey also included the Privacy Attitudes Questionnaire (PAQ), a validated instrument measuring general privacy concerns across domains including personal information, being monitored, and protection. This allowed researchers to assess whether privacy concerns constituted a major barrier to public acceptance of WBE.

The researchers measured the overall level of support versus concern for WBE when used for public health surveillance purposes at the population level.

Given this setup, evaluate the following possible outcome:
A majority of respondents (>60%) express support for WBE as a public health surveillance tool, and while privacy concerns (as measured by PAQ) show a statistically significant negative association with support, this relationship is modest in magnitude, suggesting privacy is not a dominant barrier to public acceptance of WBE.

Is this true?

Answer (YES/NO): YES